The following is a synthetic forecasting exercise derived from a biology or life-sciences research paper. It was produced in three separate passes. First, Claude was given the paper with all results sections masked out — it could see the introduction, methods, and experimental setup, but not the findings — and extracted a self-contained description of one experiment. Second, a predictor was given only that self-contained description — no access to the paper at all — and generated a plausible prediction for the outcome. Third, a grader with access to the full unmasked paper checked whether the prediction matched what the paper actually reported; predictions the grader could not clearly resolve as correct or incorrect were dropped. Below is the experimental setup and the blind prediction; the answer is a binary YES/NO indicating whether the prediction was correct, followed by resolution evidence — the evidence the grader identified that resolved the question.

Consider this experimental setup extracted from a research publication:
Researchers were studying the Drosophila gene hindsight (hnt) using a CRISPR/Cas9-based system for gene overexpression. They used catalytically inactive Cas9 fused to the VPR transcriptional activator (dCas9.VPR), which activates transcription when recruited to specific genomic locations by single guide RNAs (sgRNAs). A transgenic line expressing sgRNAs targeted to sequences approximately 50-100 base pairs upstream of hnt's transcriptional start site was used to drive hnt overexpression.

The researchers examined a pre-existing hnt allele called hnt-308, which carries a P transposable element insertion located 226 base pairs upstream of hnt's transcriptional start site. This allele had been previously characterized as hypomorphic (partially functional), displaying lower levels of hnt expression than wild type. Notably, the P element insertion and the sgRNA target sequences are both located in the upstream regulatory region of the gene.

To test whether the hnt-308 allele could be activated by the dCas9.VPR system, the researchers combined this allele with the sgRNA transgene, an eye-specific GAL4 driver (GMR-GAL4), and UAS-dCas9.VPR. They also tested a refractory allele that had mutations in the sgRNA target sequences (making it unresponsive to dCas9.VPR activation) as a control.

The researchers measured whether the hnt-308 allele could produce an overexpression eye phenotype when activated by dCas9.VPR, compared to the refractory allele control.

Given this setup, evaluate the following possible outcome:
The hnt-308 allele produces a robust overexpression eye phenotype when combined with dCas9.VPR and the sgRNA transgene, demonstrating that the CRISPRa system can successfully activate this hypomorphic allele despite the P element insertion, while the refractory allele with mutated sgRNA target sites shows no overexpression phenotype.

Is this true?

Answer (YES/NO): YES